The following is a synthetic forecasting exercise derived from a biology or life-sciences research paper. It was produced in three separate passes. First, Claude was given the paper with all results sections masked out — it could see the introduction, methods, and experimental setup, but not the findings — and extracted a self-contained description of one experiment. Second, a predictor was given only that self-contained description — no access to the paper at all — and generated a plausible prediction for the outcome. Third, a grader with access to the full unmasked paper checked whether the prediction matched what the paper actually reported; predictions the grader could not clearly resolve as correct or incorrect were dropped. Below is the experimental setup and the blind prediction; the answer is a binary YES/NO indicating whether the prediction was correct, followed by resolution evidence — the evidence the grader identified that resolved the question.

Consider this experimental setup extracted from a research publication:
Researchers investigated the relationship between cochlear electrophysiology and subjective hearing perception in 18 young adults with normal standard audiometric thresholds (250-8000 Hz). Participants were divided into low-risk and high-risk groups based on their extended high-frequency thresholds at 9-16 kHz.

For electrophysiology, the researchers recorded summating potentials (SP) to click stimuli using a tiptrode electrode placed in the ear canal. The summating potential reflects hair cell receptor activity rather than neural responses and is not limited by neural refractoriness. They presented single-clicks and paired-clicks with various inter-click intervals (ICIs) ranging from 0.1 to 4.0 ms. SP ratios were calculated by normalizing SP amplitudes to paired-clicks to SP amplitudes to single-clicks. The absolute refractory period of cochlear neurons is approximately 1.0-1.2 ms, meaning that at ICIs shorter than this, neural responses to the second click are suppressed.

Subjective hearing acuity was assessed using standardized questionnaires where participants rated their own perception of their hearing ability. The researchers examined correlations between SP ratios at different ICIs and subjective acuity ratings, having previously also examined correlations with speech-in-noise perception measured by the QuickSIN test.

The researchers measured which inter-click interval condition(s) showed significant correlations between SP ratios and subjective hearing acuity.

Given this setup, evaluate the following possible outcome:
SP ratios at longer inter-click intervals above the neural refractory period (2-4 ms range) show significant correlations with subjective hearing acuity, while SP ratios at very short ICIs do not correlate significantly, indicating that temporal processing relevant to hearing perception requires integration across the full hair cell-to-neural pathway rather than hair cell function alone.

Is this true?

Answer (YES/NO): NO